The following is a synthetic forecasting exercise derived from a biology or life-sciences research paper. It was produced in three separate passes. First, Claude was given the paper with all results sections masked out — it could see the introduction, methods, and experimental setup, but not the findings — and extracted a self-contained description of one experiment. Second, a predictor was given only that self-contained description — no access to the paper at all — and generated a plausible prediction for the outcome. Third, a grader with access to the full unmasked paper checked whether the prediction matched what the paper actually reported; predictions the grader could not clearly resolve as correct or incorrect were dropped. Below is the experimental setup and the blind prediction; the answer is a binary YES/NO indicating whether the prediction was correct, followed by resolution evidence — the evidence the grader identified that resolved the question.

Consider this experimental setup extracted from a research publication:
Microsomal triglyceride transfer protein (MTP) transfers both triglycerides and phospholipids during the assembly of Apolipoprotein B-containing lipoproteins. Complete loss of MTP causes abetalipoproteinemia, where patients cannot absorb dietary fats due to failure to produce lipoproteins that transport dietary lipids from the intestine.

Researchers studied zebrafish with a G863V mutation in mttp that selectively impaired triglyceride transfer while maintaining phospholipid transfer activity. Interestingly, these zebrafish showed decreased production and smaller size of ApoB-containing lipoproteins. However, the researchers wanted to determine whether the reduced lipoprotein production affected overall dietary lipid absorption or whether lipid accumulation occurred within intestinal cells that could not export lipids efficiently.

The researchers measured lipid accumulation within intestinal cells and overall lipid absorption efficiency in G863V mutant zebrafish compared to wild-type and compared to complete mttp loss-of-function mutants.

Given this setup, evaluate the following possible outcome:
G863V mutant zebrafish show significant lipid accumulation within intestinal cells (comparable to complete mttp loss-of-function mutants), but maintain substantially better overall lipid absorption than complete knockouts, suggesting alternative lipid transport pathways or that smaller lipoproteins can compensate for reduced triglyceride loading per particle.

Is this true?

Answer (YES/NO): NO